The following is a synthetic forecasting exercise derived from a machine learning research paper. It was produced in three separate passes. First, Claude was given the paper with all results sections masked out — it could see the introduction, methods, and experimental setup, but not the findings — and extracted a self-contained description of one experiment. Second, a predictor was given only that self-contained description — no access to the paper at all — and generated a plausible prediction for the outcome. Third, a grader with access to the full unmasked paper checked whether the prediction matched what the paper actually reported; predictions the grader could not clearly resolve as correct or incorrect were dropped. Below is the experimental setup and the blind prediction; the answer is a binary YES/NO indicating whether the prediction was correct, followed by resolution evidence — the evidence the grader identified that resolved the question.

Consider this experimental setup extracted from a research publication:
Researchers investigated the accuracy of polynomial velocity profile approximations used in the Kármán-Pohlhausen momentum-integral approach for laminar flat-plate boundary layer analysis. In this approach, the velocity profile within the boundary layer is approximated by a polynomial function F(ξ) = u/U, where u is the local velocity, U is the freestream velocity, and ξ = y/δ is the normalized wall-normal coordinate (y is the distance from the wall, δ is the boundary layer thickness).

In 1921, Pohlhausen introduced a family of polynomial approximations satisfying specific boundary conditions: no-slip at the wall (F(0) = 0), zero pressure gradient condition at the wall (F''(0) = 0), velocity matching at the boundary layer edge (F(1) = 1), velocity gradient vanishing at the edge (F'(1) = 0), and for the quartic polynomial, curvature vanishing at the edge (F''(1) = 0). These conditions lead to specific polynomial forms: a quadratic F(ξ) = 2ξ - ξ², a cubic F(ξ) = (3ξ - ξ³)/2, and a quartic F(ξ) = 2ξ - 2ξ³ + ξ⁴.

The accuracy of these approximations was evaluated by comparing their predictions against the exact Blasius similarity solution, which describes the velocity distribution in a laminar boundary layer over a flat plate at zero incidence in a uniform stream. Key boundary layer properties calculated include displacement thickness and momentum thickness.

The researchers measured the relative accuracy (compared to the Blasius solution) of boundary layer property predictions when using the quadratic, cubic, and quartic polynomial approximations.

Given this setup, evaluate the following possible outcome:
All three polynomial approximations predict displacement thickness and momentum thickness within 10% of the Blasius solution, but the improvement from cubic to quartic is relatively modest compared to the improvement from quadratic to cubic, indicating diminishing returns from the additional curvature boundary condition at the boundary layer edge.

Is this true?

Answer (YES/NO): NO